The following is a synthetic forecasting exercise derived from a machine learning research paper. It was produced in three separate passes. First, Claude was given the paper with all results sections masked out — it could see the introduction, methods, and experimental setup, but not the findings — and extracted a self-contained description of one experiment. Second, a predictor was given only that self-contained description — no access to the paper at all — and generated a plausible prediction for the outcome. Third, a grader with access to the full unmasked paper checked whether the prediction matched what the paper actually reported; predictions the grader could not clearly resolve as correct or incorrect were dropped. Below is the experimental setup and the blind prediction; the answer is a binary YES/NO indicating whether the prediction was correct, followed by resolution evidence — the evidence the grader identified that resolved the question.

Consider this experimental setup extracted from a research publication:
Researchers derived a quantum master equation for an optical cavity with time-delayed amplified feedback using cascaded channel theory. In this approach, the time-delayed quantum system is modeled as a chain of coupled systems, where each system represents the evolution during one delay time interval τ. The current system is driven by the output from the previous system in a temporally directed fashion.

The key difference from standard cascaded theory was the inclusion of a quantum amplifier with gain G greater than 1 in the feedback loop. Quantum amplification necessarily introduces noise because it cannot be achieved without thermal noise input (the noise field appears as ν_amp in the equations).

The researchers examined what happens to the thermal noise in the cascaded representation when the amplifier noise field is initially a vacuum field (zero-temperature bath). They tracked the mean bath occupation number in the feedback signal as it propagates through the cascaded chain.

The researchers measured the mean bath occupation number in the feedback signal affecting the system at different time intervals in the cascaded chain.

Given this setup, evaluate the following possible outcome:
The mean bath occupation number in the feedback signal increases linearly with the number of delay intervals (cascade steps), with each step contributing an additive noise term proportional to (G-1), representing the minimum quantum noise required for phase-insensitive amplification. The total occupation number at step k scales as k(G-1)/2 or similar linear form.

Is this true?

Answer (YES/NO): NO